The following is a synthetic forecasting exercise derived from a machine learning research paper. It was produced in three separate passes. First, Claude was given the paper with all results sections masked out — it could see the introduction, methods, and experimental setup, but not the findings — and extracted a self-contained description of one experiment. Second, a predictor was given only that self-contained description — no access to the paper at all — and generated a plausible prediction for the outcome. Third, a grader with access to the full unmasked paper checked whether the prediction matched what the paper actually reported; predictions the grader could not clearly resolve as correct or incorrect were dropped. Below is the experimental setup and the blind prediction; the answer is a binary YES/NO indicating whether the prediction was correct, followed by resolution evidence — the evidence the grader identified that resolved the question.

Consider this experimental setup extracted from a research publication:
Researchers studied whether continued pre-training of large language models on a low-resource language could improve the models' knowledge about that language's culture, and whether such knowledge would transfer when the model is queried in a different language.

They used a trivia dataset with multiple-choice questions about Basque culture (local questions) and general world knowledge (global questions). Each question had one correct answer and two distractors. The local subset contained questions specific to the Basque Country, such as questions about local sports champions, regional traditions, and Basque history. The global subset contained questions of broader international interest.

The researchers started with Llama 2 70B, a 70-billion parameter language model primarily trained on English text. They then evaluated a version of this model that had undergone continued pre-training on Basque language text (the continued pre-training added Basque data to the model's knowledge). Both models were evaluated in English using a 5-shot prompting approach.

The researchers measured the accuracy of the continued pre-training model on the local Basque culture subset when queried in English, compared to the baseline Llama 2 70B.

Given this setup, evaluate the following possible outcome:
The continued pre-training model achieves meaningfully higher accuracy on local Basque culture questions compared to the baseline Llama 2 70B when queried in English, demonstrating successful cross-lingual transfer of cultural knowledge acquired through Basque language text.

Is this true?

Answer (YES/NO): YES